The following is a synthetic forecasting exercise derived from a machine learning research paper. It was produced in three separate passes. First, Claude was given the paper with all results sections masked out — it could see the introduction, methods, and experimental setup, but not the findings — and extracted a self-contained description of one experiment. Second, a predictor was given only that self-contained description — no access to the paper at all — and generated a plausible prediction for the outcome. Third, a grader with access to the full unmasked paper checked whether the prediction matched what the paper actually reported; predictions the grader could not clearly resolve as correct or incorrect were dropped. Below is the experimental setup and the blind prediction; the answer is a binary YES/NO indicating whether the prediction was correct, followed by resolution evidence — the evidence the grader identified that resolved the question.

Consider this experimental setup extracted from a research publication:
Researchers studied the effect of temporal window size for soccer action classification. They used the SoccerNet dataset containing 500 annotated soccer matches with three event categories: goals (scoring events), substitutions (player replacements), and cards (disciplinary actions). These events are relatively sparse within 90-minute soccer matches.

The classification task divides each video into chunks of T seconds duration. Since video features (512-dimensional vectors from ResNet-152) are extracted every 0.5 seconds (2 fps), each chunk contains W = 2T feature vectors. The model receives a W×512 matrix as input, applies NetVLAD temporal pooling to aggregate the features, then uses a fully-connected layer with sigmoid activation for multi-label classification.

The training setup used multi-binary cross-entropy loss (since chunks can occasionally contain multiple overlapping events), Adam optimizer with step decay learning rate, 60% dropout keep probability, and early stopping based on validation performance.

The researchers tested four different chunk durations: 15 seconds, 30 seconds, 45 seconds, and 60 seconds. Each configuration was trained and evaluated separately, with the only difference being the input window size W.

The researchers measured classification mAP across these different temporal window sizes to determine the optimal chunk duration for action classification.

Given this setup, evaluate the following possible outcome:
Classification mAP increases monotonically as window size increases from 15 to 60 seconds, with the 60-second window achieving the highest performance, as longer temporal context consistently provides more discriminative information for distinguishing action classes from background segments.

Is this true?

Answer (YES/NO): YES